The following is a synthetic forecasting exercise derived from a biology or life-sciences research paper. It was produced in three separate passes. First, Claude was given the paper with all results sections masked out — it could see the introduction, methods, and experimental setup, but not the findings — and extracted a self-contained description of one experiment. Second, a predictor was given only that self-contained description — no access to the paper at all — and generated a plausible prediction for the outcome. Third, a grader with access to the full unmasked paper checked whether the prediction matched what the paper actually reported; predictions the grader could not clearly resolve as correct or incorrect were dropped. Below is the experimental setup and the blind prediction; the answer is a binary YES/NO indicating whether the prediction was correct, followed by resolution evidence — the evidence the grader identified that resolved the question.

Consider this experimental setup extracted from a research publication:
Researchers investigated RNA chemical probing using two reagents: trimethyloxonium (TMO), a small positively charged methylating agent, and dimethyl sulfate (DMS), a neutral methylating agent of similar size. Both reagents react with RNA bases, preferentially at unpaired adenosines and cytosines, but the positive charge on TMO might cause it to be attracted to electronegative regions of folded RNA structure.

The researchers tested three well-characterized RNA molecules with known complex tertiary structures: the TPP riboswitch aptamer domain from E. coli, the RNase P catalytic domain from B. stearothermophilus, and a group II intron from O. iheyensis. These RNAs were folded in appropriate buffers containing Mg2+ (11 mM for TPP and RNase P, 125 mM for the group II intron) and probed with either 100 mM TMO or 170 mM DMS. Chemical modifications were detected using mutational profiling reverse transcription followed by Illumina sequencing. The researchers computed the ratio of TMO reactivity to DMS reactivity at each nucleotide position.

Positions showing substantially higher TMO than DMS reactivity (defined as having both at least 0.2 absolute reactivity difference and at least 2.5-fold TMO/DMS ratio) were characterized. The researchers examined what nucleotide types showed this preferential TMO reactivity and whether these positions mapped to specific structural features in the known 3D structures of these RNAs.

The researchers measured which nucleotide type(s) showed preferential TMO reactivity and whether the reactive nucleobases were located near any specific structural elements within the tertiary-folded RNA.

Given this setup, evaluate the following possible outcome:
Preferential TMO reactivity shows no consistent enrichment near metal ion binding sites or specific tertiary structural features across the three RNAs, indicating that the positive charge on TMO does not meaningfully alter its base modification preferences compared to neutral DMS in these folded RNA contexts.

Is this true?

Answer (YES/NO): NO